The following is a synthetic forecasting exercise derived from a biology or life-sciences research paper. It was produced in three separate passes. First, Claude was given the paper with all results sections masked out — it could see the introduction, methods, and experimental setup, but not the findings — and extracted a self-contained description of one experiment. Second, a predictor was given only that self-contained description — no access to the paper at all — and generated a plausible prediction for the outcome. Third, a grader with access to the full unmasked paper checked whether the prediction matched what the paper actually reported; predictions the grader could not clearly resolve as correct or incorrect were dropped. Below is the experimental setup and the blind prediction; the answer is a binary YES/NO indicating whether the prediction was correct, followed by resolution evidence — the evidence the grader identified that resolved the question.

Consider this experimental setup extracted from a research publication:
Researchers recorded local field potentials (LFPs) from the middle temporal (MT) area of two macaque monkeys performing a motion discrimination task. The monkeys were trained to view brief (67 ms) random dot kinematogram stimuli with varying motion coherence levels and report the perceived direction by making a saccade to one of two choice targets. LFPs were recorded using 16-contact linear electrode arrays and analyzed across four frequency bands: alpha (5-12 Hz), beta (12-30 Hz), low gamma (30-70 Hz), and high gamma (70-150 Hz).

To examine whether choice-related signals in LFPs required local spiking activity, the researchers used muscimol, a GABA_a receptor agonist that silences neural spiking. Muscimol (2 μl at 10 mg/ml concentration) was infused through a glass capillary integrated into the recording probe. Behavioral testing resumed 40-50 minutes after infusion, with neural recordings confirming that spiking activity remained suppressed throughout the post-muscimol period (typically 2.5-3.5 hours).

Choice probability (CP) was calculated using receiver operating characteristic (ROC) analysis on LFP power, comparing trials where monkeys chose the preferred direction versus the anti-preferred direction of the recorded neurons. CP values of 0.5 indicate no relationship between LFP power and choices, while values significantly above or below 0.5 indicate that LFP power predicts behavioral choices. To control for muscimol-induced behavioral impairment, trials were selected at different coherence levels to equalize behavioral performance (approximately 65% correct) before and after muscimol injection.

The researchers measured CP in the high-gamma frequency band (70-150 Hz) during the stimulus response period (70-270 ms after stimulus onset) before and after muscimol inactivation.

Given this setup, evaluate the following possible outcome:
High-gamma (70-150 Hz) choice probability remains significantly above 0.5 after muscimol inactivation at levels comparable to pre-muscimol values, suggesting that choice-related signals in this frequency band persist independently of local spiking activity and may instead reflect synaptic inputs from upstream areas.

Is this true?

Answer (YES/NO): NO